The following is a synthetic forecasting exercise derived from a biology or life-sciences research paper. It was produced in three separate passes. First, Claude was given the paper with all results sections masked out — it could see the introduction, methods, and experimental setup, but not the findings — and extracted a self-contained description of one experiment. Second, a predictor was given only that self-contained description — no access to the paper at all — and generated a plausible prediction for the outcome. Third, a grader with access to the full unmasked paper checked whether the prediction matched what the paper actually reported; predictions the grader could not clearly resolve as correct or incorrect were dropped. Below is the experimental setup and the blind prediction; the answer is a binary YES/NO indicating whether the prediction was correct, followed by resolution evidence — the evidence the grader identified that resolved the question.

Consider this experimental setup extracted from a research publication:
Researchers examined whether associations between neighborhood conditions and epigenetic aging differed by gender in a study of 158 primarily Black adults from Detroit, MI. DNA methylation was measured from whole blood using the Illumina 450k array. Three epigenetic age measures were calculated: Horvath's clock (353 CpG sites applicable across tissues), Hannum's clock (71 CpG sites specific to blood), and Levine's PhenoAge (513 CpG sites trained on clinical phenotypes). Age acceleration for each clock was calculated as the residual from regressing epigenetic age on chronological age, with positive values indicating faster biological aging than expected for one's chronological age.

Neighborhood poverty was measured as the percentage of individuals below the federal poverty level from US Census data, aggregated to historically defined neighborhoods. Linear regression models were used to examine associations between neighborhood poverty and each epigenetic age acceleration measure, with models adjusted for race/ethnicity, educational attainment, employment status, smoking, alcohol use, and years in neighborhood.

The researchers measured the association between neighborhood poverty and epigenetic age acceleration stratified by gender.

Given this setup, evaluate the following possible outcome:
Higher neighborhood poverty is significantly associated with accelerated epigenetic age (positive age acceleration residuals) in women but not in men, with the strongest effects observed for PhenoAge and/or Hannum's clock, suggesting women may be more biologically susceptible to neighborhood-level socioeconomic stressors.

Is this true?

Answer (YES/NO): NO